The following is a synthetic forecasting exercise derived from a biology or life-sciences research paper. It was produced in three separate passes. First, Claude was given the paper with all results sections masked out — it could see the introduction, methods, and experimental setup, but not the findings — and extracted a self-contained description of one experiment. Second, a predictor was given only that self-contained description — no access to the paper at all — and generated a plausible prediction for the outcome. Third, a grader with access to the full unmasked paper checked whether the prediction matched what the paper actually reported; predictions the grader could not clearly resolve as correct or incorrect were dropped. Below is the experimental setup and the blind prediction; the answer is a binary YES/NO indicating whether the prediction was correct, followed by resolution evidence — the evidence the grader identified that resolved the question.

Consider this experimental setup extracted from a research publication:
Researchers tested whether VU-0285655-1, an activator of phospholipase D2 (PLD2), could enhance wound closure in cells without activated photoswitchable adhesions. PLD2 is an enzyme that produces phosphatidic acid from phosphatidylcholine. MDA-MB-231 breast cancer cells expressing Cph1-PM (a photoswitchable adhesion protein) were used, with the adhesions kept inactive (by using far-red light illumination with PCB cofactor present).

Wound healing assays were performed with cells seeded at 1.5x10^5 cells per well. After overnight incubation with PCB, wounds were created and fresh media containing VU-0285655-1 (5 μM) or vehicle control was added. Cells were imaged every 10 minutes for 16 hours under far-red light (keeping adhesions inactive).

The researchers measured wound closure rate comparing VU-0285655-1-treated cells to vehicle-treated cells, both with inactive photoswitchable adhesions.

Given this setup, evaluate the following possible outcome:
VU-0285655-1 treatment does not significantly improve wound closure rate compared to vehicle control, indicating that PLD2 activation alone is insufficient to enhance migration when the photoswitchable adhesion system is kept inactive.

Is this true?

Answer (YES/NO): YES